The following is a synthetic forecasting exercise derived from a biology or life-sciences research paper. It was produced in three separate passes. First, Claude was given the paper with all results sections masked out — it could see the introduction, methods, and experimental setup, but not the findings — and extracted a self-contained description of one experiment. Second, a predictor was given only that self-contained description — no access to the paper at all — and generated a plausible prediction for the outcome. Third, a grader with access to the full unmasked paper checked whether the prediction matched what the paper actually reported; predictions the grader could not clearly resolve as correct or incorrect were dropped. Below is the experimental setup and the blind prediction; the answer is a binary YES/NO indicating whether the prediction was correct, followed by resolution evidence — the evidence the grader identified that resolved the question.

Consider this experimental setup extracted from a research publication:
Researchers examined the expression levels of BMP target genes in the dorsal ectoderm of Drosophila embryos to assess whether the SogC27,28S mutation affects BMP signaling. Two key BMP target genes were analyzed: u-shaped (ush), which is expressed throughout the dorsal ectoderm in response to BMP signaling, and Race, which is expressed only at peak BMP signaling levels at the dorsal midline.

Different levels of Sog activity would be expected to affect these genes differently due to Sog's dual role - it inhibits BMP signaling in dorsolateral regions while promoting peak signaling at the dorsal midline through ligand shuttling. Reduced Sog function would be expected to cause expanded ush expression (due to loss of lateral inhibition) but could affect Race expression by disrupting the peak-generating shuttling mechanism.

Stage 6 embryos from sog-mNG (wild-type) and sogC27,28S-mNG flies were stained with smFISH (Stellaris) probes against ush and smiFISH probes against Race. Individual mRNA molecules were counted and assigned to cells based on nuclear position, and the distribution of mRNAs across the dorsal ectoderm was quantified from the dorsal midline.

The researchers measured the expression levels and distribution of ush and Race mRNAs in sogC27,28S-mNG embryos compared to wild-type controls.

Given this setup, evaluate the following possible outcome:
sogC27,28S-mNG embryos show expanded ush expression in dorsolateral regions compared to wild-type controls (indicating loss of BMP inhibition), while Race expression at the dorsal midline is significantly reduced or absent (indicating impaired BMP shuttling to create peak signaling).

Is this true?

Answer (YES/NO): NO